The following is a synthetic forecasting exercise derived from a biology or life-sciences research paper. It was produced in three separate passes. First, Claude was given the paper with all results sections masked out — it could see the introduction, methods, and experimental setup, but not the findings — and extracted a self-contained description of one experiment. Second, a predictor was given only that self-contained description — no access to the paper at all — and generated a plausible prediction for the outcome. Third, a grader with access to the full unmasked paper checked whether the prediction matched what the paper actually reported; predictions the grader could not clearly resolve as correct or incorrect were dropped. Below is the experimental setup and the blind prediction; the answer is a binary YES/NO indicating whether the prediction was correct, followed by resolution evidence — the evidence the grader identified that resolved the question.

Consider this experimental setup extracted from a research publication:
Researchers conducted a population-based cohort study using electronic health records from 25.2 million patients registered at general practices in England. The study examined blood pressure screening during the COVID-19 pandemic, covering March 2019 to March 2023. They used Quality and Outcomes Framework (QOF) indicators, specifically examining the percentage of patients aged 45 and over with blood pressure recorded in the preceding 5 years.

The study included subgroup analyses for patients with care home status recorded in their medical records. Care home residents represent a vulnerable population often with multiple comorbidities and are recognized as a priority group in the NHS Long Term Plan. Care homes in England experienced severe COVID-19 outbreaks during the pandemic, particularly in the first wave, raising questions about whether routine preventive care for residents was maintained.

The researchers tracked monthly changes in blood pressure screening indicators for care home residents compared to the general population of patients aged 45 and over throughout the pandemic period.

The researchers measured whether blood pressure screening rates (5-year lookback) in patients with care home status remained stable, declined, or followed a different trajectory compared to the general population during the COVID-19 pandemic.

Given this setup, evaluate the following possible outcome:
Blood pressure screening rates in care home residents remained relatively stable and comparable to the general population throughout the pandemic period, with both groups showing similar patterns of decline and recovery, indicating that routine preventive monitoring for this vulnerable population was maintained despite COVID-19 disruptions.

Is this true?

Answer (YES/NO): NO